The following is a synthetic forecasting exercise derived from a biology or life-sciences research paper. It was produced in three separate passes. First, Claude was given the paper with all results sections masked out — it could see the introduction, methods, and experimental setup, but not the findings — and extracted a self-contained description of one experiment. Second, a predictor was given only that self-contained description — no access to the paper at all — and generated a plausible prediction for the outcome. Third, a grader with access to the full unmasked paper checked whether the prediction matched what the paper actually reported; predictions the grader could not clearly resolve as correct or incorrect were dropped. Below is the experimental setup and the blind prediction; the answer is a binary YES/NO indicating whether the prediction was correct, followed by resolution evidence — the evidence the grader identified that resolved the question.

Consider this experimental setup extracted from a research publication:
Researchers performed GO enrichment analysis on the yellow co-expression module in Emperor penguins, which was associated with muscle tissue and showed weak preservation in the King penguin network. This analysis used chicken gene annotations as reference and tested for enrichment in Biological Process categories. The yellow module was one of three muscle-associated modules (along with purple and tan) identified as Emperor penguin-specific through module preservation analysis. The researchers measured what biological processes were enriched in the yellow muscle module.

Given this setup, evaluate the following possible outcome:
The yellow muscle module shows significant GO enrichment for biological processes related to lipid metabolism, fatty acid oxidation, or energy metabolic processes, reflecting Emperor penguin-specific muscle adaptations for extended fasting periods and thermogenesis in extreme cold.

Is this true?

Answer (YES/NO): NO